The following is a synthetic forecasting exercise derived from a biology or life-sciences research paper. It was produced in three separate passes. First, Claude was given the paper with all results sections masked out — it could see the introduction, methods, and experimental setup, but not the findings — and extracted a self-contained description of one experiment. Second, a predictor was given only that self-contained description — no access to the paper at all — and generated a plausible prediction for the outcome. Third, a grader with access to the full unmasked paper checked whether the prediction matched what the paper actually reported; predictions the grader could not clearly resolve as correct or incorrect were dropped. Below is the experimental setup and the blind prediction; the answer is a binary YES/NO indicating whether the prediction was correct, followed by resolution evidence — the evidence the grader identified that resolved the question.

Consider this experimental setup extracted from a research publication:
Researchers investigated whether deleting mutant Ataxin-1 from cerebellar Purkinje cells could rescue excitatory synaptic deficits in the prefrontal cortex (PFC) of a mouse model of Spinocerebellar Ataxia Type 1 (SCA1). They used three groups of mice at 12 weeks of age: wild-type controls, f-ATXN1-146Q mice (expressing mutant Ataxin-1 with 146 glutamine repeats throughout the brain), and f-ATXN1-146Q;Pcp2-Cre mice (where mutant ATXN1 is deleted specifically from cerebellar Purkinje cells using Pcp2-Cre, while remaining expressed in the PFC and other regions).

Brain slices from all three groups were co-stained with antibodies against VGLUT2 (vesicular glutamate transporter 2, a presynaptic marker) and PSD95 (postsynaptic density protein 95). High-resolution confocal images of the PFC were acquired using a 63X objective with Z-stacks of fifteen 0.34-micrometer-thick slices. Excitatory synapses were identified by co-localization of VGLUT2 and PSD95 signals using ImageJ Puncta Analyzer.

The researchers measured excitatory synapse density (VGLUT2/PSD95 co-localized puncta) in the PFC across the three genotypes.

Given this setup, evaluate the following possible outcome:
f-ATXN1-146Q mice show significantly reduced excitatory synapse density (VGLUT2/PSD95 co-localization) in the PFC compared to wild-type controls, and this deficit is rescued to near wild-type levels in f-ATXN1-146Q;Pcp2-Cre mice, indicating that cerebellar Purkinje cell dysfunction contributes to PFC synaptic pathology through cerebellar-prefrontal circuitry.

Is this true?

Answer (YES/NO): NO